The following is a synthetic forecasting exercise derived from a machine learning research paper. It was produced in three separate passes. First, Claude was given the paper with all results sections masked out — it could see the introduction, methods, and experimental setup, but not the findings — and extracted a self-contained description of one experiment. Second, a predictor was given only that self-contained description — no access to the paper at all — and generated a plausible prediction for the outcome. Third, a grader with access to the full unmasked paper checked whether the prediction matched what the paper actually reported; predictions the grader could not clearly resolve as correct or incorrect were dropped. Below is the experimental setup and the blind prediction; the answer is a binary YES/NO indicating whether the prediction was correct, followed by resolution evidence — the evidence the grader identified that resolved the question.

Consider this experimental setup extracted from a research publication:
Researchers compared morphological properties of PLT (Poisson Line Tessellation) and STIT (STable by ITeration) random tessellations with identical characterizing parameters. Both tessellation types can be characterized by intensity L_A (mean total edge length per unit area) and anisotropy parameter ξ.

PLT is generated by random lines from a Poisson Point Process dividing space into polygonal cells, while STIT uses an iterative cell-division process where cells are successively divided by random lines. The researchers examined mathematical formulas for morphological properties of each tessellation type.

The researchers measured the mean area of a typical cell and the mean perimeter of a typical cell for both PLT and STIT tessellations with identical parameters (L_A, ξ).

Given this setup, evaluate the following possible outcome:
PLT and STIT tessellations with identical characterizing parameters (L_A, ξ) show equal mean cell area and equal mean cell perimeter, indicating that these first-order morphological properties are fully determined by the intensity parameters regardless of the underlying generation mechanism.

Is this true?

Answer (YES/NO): YES